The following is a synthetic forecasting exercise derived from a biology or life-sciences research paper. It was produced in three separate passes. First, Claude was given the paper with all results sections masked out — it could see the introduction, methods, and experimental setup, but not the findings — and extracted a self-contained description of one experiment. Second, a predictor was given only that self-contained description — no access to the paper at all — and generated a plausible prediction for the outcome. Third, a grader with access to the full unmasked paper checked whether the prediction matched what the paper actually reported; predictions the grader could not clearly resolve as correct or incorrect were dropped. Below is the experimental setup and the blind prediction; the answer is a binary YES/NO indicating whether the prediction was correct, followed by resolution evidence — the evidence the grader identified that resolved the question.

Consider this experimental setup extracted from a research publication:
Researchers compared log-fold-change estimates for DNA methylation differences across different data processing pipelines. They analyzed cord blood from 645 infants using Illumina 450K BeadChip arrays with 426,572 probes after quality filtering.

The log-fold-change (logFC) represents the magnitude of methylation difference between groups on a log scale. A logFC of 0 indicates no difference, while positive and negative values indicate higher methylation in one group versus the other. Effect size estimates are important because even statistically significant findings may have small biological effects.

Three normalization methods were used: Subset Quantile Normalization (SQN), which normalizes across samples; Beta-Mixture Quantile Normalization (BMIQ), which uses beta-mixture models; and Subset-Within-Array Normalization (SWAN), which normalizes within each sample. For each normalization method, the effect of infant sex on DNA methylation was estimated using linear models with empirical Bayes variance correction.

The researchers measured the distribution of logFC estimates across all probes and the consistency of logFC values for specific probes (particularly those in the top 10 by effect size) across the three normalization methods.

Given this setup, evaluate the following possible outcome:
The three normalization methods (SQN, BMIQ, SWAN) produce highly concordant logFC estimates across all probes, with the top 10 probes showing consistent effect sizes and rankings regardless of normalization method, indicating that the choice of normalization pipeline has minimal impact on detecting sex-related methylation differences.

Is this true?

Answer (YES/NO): NO